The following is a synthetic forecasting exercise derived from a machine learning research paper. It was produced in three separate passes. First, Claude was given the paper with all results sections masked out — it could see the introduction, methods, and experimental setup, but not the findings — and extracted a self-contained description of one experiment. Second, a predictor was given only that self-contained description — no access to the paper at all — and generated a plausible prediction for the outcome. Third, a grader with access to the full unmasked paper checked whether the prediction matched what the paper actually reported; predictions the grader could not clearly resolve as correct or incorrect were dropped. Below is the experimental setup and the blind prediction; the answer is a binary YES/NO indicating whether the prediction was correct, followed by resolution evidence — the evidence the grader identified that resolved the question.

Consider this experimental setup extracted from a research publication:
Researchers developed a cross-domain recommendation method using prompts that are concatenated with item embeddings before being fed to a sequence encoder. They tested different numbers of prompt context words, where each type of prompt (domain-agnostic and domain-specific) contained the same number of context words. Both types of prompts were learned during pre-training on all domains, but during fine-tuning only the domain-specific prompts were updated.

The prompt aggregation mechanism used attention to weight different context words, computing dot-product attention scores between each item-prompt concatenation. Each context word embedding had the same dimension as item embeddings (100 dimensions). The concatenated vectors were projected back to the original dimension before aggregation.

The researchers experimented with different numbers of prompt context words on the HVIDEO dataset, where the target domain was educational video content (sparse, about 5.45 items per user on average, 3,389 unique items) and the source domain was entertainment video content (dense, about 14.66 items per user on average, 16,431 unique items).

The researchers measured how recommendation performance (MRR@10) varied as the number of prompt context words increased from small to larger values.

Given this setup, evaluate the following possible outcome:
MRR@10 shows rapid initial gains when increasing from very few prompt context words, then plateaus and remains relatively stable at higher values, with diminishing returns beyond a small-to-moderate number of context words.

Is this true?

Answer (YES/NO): NO